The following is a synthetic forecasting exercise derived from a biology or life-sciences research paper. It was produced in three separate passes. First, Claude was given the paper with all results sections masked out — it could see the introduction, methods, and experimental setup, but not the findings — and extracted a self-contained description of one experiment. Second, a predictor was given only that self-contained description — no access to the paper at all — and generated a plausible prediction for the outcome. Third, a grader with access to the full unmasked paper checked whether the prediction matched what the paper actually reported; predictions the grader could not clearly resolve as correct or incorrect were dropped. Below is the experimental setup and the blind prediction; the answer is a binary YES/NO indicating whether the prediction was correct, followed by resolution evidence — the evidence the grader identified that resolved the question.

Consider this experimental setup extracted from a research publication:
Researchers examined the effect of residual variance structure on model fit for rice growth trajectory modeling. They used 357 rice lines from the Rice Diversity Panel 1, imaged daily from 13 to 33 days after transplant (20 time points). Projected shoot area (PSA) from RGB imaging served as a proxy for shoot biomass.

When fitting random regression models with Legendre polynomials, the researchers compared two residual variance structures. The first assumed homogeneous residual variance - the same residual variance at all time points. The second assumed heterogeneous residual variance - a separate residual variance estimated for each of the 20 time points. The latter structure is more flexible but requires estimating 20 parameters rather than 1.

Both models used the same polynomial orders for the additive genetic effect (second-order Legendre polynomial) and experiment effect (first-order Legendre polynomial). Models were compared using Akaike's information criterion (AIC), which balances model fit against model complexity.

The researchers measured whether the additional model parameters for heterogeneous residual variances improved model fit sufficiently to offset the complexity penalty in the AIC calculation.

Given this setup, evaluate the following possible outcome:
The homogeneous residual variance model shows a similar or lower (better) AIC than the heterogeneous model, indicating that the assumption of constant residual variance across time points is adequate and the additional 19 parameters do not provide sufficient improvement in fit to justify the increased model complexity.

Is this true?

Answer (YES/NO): NO